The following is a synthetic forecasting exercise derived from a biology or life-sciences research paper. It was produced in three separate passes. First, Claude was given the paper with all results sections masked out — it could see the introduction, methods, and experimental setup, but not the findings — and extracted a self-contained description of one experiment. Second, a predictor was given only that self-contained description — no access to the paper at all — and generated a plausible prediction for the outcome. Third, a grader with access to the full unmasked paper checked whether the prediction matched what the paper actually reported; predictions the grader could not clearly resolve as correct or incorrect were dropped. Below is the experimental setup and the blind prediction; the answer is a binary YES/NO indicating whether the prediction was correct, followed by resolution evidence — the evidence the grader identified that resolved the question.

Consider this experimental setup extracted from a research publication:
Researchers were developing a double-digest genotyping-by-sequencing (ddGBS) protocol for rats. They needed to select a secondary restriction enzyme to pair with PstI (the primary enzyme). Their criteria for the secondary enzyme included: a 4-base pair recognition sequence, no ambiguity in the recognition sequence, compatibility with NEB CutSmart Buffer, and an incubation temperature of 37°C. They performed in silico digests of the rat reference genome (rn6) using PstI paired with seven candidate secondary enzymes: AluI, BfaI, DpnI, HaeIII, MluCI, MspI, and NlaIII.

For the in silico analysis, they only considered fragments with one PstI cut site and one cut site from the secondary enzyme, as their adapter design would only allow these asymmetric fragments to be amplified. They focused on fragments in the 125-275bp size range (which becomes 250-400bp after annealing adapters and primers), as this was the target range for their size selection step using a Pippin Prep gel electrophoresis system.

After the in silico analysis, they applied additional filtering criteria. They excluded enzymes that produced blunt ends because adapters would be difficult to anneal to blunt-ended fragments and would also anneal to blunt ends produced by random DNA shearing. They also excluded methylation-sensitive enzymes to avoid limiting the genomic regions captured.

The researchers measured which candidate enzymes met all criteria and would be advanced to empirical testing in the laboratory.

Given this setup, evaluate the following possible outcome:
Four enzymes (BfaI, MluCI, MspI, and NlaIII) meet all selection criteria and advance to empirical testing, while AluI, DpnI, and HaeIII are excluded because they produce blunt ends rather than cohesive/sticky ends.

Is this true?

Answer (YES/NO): NO